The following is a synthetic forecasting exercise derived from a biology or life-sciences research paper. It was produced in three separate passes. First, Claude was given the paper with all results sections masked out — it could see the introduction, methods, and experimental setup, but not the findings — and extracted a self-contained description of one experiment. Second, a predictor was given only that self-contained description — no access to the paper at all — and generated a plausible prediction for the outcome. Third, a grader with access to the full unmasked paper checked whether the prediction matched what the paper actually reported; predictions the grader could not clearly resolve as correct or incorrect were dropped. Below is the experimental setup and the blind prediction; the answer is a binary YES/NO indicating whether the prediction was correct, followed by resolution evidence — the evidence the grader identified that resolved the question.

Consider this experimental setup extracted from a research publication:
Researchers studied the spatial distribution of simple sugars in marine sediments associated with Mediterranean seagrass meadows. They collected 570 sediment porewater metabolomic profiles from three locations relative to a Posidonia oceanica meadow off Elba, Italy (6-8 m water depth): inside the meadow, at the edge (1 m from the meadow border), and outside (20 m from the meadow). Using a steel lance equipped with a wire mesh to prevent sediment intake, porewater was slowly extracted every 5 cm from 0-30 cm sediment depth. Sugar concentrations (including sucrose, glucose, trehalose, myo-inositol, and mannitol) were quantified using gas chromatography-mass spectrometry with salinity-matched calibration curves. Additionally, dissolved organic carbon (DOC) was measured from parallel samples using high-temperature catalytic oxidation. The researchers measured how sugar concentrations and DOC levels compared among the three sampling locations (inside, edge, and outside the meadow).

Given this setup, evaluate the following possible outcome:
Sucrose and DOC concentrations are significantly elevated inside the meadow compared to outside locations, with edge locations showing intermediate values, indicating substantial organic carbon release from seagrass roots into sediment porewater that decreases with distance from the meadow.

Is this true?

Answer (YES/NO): NO